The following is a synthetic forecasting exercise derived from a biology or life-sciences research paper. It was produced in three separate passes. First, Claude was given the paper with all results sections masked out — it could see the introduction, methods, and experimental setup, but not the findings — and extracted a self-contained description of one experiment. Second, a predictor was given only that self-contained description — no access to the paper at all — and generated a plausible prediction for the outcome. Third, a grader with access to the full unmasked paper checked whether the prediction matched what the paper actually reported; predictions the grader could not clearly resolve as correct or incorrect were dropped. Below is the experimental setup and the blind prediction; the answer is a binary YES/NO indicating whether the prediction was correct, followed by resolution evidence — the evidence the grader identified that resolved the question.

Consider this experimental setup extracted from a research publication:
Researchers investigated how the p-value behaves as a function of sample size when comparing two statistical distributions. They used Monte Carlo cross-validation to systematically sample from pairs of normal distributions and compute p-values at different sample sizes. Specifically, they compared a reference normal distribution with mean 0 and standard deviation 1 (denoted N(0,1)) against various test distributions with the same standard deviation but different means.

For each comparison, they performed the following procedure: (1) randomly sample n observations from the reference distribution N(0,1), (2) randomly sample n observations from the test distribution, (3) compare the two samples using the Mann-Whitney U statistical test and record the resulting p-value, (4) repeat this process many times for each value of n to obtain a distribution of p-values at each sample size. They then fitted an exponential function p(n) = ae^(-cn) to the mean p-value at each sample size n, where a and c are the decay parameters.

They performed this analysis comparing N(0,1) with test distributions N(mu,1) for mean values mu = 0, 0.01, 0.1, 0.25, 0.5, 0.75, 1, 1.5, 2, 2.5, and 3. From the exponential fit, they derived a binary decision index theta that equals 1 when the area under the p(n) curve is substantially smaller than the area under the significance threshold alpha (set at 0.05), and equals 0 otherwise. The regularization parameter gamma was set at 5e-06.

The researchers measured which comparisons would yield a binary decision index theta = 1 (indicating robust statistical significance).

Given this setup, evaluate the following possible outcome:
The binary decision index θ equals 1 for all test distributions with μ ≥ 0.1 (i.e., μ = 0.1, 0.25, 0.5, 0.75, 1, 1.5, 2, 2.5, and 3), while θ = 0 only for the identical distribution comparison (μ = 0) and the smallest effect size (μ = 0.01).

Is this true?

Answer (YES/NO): NO